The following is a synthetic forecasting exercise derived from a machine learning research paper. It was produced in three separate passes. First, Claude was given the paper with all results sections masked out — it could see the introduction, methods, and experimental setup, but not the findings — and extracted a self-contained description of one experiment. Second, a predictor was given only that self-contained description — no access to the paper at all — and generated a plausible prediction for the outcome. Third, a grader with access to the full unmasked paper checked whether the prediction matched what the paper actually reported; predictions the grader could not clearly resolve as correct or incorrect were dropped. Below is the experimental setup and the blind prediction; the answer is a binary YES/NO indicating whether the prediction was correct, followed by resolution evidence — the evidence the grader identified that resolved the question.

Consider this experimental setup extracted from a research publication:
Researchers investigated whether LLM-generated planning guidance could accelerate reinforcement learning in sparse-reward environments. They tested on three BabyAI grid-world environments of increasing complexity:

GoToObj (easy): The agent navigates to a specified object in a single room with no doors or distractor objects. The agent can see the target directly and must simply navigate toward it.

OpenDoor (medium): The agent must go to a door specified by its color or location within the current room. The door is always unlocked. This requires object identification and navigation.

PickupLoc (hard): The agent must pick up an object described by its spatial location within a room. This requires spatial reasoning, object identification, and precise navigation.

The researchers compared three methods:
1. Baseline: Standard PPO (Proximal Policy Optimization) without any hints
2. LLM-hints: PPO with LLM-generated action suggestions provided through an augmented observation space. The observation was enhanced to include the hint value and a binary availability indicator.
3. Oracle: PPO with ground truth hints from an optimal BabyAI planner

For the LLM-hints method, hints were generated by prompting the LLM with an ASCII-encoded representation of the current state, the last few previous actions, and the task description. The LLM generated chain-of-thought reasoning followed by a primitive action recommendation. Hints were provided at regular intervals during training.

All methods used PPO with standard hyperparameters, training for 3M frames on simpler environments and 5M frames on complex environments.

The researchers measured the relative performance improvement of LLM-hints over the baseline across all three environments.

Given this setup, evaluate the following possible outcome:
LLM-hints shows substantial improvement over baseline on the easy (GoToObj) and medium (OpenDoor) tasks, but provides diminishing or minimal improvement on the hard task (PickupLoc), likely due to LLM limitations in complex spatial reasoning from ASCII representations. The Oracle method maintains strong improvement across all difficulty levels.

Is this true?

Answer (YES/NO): NO